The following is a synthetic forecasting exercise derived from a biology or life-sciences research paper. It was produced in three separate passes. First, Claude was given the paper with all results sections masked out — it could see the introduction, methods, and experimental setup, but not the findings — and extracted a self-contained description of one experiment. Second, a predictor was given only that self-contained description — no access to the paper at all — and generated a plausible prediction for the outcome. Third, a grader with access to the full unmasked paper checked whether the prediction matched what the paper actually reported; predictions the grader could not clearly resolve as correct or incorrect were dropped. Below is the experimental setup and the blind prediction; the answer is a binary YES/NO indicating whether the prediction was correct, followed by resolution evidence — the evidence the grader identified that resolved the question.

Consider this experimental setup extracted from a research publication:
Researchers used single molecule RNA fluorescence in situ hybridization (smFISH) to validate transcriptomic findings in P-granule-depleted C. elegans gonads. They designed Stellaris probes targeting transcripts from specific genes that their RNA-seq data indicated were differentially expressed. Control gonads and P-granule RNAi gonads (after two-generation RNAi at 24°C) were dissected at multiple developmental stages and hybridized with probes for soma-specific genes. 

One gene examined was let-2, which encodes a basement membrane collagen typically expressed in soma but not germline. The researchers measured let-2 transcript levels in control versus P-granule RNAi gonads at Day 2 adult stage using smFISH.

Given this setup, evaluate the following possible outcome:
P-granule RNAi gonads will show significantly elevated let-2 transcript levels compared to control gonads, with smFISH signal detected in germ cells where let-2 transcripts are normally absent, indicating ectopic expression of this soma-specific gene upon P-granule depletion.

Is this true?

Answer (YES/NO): YES